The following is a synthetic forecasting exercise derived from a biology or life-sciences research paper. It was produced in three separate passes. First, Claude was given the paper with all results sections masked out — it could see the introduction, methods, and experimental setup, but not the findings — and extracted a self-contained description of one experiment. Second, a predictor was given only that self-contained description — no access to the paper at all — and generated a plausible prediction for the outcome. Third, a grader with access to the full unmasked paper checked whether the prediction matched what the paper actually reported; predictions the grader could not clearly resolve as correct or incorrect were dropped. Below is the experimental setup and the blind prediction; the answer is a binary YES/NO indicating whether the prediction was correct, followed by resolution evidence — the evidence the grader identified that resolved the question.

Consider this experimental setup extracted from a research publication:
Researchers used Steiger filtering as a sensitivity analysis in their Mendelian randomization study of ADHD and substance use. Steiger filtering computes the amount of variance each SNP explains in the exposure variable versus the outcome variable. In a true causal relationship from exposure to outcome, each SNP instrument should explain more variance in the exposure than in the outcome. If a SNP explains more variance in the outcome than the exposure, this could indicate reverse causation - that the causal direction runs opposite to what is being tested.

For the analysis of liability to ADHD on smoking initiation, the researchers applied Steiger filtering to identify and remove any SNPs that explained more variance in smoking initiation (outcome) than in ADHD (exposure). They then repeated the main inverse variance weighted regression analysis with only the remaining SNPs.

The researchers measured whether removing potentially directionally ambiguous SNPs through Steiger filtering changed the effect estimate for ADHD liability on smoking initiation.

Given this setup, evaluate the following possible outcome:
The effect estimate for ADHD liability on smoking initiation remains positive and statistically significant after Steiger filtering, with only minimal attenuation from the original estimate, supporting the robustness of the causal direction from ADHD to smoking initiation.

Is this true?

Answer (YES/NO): YES